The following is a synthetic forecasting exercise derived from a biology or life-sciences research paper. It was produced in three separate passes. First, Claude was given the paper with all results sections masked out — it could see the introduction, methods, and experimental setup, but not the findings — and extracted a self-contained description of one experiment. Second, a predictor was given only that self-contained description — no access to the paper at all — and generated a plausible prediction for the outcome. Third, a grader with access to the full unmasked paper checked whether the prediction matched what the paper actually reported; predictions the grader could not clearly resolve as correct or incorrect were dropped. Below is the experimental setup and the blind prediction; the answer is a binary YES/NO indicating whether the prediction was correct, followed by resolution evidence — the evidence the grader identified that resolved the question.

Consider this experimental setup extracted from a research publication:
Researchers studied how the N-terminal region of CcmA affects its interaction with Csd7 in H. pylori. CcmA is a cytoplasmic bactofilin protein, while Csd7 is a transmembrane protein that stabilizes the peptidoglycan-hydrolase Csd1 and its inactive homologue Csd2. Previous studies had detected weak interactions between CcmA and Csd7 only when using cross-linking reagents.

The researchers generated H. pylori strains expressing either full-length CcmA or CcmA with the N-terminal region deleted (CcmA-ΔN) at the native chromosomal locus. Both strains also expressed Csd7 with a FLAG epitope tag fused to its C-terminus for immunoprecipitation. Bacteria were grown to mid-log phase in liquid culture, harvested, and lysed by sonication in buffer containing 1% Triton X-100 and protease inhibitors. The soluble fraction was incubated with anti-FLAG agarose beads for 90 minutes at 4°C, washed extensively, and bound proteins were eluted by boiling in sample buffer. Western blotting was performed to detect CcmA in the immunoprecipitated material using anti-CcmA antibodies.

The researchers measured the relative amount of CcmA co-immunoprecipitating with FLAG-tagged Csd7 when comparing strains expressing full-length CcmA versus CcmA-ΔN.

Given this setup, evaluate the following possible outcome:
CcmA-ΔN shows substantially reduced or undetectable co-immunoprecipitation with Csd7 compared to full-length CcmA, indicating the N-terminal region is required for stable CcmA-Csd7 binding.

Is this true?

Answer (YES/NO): NO